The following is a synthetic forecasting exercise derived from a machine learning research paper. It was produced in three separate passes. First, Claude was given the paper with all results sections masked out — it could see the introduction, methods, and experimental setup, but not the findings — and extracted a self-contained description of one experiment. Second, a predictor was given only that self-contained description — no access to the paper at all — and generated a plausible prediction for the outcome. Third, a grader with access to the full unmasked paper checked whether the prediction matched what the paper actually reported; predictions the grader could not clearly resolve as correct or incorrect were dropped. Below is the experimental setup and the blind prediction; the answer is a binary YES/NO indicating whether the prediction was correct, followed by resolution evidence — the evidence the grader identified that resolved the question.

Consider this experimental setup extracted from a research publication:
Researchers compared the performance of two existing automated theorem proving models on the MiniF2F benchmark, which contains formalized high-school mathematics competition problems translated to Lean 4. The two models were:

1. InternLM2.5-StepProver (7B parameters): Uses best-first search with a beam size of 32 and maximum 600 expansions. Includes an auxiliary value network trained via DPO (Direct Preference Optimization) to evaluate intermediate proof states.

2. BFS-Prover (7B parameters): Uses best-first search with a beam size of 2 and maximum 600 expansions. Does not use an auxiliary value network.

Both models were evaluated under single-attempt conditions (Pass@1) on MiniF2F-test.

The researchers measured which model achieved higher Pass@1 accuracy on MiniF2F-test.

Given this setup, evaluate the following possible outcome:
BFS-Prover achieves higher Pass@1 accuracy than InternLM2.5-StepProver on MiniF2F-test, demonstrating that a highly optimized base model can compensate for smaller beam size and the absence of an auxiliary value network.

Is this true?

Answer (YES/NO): YES